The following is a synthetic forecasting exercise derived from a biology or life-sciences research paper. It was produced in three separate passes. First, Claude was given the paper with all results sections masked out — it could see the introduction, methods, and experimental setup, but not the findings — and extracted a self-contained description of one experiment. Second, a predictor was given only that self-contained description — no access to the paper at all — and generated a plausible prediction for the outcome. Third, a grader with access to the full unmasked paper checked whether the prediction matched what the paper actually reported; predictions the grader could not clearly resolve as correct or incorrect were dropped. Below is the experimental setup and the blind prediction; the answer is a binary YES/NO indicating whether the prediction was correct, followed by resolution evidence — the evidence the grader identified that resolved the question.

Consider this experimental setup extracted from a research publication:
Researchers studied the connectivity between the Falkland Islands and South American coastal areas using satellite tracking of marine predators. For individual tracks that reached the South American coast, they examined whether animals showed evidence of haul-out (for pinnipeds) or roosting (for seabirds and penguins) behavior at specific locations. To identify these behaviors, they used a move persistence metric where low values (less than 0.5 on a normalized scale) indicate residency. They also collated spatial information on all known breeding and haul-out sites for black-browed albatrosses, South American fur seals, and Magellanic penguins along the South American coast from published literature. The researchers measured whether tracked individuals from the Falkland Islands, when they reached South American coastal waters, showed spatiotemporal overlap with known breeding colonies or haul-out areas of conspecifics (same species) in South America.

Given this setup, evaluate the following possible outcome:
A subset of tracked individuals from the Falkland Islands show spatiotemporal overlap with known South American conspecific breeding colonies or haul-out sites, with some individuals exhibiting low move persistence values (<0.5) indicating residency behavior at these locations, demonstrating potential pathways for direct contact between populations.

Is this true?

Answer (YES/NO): YES